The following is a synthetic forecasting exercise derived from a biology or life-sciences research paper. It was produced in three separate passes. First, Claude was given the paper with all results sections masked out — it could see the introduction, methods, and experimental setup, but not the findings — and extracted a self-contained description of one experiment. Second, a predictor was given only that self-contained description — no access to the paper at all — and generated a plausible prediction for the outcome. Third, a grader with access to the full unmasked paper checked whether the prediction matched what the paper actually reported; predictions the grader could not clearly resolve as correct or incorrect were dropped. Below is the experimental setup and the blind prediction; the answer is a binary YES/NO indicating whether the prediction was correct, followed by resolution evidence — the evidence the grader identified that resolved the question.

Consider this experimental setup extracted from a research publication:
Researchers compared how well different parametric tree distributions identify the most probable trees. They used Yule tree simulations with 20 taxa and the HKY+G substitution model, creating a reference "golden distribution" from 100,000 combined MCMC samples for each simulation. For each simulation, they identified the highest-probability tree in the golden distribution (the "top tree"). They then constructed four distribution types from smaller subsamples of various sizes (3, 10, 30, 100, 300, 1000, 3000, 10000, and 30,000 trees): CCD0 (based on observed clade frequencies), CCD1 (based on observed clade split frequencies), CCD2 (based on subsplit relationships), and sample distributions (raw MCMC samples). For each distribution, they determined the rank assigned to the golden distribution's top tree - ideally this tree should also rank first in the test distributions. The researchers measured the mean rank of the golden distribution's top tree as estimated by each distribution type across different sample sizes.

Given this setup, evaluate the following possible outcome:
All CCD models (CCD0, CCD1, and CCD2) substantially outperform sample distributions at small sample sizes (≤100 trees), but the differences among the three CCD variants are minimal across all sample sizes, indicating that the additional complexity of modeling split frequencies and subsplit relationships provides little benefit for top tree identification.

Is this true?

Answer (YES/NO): NO